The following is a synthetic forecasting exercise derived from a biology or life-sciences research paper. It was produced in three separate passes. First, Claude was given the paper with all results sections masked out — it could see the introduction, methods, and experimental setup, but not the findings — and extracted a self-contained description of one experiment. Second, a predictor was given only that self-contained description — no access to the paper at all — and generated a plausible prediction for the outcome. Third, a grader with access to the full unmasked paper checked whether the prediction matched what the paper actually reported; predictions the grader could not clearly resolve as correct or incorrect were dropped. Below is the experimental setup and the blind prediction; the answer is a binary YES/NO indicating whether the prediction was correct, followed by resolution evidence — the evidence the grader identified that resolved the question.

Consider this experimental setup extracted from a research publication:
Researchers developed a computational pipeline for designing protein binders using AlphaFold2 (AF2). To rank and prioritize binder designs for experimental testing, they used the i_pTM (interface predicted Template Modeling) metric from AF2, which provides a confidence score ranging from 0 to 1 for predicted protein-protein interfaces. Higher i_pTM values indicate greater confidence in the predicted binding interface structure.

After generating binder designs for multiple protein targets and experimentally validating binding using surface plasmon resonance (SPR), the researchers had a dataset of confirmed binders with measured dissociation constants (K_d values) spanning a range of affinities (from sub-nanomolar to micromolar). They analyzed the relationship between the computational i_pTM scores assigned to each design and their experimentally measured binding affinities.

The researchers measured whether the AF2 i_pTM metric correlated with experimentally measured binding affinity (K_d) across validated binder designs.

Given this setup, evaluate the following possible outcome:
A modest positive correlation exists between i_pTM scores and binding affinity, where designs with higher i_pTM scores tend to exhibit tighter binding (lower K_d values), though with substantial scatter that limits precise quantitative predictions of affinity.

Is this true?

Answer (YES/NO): NO